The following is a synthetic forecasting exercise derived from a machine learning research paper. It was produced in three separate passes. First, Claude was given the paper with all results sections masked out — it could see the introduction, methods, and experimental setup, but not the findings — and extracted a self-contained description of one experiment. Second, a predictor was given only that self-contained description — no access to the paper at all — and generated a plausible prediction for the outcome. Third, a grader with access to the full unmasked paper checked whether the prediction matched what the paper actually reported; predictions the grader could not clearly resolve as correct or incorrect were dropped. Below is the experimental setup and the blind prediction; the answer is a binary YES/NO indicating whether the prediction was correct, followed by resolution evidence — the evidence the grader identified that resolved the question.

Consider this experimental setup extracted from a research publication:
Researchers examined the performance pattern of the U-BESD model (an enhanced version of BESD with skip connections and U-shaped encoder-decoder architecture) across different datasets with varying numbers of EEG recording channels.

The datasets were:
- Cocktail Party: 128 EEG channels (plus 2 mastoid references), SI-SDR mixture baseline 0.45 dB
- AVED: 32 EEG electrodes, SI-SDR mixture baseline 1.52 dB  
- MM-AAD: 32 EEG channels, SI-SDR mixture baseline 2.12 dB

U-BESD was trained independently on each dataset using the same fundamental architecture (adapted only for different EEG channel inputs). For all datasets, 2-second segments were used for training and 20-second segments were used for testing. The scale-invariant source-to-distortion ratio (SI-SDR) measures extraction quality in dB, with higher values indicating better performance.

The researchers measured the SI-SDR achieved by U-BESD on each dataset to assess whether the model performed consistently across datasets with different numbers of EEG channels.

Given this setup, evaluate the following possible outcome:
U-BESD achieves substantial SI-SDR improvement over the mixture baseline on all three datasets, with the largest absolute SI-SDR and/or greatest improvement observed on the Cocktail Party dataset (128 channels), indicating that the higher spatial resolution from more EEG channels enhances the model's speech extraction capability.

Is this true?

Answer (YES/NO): YES